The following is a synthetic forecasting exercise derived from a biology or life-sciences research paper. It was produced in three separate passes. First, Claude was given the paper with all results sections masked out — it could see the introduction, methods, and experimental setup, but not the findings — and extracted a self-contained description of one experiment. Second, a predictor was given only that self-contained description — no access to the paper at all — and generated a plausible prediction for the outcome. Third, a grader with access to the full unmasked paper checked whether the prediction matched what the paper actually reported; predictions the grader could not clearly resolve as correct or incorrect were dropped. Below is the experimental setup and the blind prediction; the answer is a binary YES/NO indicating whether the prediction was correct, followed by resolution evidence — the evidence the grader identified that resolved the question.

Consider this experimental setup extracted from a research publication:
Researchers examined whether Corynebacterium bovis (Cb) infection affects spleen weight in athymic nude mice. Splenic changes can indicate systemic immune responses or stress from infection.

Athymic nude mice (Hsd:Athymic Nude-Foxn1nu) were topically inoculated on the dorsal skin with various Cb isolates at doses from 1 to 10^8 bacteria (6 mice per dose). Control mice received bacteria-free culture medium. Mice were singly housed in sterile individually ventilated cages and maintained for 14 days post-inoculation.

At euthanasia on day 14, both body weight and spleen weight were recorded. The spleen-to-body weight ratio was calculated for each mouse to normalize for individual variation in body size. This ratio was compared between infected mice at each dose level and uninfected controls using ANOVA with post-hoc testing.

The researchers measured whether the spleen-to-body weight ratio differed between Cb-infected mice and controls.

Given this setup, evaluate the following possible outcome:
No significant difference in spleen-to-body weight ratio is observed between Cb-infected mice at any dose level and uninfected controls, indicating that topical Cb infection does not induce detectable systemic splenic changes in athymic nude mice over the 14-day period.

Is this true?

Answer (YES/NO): YES